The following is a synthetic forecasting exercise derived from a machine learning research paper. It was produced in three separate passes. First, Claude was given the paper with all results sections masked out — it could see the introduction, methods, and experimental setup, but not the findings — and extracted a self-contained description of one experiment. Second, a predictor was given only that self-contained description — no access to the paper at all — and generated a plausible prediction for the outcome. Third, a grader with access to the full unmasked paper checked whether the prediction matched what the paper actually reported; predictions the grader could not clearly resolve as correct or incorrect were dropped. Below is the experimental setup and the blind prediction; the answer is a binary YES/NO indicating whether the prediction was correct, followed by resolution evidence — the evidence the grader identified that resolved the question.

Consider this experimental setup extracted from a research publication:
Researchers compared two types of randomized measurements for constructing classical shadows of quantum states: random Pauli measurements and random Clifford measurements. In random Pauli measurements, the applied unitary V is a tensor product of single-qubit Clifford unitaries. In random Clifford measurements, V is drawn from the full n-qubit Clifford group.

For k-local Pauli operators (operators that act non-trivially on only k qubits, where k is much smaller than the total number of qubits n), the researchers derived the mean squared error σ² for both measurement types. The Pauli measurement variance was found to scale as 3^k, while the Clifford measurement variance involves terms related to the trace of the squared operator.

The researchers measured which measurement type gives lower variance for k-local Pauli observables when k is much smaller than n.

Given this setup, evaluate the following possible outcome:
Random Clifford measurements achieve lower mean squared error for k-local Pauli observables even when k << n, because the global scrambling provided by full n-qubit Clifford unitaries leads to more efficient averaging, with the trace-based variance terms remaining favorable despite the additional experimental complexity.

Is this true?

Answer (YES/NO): NO